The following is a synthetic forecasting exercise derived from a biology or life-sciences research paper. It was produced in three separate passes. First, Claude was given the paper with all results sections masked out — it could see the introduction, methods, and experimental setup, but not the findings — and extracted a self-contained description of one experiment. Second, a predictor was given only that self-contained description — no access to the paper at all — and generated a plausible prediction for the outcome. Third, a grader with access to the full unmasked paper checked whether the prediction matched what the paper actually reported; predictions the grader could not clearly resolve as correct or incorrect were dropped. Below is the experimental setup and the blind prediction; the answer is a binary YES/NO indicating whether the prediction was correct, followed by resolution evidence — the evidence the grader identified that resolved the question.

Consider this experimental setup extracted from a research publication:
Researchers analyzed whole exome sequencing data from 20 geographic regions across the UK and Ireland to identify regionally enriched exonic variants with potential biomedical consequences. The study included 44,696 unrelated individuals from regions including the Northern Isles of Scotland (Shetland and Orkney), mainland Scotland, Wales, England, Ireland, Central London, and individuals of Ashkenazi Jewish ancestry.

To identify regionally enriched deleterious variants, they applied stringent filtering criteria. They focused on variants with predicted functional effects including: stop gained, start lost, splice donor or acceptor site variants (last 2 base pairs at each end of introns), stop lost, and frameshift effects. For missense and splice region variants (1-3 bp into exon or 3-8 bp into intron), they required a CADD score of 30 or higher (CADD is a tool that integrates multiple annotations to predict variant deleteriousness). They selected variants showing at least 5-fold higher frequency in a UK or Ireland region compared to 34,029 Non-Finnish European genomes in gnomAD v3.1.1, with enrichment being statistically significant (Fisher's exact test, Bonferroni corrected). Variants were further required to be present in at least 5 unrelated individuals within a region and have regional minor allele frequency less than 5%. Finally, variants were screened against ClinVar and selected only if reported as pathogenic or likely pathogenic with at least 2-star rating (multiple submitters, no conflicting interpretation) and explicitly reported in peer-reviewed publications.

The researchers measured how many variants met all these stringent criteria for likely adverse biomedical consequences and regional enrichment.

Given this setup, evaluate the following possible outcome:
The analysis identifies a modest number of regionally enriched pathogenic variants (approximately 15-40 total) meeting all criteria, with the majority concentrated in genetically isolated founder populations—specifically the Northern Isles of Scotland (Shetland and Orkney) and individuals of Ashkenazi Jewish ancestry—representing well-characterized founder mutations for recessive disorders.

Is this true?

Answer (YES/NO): NO